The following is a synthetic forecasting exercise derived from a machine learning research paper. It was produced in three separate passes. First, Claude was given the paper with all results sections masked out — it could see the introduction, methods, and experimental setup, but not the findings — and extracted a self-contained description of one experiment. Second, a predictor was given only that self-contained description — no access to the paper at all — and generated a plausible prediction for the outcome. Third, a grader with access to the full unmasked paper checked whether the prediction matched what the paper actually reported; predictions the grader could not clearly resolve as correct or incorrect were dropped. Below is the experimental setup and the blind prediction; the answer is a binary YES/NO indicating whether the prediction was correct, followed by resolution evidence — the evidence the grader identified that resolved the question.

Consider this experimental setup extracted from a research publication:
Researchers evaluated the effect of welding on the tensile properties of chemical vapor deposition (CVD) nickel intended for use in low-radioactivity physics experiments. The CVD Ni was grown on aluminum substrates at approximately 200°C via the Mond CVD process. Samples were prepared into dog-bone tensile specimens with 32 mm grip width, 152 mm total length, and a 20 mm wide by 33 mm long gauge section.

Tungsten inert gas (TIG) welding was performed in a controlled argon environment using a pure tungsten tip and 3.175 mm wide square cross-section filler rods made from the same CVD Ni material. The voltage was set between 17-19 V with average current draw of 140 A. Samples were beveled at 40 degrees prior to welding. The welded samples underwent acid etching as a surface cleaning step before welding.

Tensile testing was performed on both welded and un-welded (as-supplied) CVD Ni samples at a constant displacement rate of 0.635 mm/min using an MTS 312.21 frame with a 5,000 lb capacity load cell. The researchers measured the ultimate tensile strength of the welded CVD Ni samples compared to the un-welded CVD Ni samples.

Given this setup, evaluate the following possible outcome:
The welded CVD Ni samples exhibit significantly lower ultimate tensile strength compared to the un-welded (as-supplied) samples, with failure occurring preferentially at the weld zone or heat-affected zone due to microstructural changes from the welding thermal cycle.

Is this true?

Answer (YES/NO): YES